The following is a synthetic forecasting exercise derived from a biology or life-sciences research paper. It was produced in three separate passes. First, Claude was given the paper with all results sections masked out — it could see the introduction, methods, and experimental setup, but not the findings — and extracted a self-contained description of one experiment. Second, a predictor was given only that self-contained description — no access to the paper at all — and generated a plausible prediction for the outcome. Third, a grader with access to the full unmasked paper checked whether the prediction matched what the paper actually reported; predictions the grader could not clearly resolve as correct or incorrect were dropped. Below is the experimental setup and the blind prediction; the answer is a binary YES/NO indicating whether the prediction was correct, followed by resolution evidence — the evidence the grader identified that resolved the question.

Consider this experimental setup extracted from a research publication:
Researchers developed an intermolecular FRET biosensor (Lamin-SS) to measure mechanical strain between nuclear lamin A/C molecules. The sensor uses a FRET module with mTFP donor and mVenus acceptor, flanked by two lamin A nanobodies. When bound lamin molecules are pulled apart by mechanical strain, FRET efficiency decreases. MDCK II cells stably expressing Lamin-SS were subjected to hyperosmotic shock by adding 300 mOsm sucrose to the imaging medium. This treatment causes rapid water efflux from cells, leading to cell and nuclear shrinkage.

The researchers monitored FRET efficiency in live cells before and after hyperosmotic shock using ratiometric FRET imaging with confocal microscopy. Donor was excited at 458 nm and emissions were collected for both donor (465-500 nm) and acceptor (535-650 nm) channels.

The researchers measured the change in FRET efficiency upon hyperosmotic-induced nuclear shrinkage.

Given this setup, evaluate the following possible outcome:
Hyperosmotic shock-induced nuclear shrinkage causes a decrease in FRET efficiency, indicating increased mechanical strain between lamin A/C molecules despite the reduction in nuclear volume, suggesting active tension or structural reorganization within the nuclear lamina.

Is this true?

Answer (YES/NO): NO